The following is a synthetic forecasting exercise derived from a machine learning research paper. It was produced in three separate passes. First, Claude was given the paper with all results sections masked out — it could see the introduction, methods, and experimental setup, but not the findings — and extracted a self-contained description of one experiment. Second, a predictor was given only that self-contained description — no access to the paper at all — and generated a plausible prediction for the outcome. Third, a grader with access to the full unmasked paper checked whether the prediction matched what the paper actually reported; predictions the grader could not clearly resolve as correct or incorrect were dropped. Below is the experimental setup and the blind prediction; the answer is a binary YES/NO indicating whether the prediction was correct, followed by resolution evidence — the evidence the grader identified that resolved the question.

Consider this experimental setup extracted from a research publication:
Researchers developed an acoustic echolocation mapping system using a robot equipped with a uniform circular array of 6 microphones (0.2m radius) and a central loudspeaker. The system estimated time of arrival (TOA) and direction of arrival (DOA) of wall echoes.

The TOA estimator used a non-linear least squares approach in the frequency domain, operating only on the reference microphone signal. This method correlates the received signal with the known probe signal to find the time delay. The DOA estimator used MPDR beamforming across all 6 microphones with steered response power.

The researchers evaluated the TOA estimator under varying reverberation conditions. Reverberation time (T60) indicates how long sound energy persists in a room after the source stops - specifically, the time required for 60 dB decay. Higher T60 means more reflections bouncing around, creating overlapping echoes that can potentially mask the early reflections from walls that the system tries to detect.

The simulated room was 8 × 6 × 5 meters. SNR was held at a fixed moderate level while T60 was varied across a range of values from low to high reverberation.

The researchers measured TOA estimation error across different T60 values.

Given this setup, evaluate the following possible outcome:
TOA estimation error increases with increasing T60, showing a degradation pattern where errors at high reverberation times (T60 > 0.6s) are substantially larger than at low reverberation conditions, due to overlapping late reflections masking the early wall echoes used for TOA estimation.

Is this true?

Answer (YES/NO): NO